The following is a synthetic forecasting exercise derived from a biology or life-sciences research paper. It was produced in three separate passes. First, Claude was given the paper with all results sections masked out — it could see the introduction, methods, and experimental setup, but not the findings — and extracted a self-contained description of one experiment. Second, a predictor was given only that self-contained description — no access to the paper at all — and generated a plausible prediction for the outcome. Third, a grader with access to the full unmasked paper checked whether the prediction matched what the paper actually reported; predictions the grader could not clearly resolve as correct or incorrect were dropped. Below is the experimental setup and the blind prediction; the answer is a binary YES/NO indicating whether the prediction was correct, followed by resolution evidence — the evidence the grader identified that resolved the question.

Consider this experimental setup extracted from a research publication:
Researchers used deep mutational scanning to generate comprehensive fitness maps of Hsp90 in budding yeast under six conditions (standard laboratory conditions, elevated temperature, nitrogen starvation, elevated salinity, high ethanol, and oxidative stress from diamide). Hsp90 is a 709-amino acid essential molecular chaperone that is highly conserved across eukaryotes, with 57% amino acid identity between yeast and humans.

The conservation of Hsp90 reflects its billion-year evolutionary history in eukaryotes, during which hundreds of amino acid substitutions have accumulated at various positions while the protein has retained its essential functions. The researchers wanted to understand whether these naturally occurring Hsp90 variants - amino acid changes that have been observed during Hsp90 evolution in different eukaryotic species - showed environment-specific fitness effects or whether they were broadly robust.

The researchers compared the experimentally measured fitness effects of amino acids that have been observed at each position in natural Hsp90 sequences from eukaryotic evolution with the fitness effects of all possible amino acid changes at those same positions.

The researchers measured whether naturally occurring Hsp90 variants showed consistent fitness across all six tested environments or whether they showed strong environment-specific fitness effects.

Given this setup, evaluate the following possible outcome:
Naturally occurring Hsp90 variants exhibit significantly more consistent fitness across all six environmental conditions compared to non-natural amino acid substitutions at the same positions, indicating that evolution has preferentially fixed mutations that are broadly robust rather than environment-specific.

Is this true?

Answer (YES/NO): YES